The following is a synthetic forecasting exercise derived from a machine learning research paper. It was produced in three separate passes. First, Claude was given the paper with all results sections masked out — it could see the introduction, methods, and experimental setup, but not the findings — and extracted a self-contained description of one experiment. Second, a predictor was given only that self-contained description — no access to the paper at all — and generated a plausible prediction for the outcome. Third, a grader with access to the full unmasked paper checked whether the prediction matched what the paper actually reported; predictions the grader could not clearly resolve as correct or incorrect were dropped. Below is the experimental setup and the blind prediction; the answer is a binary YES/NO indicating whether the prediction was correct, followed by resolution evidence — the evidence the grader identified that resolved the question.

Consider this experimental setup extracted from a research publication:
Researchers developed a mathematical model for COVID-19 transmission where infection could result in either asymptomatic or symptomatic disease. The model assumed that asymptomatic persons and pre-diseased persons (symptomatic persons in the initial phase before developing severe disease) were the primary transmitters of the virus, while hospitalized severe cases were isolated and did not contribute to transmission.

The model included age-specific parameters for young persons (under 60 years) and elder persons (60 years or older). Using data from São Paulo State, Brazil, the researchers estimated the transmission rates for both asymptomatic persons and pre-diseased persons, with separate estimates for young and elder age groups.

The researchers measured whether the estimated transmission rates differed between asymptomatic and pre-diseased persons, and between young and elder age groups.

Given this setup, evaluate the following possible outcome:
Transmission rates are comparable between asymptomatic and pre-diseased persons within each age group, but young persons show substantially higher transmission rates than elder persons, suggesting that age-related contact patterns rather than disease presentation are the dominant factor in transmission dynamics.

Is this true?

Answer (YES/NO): NO